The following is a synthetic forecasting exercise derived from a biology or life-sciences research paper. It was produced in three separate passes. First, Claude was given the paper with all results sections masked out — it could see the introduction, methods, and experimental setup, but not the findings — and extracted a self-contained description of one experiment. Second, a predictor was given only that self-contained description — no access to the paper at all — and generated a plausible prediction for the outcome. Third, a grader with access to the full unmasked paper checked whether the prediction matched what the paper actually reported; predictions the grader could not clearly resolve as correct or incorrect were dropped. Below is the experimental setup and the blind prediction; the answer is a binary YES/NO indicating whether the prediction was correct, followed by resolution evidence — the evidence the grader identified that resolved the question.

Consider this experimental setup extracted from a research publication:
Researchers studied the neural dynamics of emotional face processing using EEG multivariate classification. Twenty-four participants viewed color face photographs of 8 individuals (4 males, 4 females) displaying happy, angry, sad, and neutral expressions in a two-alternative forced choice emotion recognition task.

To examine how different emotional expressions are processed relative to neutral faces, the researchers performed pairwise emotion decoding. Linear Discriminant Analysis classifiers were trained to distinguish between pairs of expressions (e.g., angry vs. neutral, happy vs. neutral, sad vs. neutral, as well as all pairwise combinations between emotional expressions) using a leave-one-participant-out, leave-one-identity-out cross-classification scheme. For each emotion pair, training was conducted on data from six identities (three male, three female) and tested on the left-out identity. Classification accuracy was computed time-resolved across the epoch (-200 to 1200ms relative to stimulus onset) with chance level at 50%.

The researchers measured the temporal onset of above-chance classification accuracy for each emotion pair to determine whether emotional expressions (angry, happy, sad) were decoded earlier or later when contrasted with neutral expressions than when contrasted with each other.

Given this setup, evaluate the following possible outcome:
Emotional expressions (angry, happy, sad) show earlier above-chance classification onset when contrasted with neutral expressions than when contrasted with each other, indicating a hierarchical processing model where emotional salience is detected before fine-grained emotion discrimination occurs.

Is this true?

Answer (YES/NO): YES